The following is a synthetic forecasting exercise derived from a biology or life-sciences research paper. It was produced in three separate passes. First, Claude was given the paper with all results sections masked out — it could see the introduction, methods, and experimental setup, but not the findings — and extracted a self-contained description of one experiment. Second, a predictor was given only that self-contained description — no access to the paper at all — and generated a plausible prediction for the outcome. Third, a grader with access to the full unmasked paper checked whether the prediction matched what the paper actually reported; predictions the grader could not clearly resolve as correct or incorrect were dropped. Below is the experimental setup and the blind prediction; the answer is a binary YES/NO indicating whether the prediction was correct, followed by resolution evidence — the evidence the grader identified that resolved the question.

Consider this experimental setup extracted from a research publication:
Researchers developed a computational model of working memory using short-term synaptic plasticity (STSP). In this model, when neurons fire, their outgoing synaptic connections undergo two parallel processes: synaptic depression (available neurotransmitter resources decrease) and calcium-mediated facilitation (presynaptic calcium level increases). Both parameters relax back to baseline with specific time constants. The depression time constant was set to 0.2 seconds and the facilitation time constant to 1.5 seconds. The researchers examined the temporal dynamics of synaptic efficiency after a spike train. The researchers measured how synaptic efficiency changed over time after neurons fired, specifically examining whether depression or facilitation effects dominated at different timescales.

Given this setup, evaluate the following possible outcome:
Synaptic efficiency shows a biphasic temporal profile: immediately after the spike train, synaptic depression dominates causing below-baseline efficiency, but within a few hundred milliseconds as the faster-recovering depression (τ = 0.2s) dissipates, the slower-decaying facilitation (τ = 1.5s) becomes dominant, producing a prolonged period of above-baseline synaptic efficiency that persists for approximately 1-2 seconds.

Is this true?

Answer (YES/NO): YES